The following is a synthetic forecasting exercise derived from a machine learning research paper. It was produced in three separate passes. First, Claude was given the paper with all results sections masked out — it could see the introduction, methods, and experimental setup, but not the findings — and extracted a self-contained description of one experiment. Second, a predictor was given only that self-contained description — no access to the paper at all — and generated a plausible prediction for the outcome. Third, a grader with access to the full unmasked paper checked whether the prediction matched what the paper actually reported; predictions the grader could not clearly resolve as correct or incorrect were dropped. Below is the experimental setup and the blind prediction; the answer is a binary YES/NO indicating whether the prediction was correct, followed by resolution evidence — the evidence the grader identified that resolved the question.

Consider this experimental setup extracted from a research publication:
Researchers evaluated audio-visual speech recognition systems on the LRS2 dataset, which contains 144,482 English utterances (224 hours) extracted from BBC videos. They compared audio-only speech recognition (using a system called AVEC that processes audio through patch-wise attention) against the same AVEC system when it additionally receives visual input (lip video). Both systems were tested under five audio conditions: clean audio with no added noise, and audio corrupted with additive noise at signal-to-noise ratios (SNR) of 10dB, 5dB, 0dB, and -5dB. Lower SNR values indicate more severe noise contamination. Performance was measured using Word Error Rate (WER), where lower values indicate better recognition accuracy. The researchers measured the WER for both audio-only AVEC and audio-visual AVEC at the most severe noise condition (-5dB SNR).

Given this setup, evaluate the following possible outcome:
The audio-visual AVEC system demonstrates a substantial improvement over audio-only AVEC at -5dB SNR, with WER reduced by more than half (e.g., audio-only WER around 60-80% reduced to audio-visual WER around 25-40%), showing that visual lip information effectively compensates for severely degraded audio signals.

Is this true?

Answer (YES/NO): NO